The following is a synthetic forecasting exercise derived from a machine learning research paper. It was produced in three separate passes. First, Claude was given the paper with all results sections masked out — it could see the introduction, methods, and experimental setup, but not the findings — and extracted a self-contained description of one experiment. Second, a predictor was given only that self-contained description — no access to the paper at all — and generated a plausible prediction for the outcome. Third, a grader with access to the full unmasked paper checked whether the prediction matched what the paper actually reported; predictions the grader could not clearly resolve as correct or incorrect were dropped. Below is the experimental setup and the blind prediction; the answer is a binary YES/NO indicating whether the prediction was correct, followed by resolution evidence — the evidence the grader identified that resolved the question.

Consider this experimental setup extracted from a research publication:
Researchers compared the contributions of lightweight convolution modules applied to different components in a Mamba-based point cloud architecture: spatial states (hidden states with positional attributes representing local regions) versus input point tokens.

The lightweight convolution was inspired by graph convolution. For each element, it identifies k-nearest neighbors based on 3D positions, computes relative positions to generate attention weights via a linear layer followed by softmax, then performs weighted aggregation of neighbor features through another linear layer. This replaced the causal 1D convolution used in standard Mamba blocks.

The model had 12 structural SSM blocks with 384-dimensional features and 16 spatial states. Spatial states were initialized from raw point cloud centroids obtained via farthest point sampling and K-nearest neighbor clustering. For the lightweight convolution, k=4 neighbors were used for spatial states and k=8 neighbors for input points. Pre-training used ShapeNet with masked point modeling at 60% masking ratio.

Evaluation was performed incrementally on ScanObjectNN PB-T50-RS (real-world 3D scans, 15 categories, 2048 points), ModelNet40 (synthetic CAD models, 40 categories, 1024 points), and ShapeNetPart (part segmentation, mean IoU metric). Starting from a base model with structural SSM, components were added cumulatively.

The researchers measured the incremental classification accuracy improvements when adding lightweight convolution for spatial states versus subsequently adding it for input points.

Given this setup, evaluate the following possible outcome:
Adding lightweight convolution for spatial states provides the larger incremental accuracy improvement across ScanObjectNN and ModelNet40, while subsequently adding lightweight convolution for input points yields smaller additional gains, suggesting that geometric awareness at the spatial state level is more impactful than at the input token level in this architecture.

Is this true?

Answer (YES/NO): YES